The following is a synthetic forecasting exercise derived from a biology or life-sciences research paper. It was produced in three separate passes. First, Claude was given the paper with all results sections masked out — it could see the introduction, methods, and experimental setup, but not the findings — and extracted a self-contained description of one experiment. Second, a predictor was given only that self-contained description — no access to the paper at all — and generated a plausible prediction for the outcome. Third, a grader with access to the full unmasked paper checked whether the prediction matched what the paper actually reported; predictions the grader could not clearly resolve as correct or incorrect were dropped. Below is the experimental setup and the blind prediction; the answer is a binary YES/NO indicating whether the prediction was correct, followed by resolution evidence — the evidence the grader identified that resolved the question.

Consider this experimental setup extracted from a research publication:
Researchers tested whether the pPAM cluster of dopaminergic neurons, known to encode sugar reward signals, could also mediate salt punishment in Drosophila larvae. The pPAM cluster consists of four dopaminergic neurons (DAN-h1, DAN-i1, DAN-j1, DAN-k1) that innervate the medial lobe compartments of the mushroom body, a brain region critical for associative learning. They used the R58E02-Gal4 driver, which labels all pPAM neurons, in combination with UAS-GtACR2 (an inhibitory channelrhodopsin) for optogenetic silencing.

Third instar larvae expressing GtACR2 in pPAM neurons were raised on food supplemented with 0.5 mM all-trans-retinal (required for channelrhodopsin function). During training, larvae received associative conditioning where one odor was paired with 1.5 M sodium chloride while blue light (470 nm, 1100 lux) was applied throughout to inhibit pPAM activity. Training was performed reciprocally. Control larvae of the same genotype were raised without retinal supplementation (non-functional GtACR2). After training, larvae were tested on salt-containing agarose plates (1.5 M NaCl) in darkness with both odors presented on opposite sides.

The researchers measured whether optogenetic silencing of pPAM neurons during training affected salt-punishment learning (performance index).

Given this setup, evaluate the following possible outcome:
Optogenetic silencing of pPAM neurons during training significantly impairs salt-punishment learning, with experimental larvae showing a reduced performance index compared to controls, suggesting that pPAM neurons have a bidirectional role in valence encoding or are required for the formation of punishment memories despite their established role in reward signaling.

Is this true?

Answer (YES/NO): NO